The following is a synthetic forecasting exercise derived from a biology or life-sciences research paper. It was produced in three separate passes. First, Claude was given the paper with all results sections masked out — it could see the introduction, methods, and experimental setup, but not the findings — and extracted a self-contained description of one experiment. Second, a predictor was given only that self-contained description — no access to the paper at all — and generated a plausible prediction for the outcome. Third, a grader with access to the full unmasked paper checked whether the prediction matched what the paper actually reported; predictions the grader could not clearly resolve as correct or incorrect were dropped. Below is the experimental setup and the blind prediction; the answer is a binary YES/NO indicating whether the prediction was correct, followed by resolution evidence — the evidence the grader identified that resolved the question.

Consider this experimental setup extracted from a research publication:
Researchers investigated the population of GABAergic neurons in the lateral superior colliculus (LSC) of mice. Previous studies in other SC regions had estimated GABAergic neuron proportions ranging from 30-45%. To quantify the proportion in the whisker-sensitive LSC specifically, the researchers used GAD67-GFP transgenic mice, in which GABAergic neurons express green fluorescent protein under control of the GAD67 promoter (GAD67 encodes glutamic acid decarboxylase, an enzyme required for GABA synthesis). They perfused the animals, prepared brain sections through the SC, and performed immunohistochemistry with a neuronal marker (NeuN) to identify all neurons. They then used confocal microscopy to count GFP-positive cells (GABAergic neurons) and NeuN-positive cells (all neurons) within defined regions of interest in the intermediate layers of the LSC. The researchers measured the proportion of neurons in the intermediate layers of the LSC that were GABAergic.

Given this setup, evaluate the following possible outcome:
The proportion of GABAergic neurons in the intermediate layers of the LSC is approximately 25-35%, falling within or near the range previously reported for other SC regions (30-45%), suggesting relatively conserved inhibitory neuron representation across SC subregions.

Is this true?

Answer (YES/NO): NO